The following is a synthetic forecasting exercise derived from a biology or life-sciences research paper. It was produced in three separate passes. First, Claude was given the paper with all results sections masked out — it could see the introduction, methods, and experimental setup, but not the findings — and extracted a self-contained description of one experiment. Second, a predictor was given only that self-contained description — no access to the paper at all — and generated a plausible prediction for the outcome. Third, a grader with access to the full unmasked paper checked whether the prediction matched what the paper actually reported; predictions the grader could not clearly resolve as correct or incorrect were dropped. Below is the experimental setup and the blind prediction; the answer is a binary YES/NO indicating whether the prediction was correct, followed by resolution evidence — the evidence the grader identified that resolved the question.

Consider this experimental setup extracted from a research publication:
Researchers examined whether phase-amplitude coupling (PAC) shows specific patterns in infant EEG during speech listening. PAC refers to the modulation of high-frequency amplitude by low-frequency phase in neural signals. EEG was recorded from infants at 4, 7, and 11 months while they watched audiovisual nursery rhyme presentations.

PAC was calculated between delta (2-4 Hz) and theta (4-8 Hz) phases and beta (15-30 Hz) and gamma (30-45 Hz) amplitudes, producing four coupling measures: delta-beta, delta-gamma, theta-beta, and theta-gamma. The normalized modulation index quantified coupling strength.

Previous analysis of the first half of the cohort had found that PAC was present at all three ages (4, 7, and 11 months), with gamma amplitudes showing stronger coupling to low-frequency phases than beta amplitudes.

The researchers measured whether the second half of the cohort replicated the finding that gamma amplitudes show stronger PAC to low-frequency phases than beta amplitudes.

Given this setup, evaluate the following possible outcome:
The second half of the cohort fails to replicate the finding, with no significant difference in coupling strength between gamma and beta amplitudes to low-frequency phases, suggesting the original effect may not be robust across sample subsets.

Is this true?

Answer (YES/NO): NO